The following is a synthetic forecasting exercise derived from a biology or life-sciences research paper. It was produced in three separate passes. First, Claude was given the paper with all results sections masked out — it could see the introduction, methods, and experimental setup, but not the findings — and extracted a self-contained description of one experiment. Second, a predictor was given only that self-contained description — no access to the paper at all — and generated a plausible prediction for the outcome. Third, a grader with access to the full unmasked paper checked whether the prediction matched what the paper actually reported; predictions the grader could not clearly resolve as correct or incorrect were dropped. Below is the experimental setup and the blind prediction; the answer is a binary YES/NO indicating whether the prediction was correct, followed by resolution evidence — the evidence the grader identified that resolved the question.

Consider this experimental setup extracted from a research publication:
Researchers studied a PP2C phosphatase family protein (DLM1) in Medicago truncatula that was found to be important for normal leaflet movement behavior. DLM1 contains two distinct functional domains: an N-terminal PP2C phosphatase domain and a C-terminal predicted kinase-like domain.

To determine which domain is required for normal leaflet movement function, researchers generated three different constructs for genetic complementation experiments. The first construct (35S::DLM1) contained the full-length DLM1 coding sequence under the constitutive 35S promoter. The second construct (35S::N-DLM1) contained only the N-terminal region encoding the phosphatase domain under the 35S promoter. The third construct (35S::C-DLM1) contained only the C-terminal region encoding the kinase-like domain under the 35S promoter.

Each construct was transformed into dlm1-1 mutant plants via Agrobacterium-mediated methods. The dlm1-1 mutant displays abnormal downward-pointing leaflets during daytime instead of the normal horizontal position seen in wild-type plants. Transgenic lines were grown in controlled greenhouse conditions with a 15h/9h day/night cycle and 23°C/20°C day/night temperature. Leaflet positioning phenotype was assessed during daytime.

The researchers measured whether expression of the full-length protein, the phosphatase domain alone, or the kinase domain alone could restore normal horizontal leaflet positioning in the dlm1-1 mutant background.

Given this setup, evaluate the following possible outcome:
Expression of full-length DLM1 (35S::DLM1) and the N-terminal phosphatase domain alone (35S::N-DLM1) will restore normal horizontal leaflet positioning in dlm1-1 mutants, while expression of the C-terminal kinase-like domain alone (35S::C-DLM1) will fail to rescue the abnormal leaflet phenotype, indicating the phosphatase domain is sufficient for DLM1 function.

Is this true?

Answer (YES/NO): YES